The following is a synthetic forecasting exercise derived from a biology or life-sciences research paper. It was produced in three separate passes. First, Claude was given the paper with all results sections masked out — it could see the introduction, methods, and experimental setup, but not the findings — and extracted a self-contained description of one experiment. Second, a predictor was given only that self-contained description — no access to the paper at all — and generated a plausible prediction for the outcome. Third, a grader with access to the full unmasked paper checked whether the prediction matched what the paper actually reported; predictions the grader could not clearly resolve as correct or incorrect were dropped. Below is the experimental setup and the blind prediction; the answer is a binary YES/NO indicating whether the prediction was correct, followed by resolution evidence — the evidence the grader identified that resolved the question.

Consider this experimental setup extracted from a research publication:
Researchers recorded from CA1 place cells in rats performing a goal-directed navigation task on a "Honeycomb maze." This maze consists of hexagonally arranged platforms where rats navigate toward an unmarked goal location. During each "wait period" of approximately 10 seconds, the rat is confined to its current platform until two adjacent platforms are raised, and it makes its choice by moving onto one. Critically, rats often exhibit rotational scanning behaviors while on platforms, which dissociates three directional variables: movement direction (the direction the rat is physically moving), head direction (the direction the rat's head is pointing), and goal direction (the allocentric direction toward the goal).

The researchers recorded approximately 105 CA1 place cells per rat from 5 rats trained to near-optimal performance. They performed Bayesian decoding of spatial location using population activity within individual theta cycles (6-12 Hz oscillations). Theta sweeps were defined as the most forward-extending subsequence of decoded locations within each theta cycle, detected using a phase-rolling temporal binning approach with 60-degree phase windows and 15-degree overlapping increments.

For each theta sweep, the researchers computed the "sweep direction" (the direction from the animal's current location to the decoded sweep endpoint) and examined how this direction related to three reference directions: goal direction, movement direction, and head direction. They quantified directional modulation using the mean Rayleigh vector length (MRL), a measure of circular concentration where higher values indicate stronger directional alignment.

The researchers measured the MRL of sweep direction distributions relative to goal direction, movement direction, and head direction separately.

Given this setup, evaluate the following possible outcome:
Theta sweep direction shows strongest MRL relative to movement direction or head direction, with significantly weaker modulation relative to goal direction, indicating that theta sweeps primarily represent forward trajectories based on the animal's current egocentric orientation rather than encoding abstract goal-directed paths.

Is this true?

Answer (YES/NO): NO